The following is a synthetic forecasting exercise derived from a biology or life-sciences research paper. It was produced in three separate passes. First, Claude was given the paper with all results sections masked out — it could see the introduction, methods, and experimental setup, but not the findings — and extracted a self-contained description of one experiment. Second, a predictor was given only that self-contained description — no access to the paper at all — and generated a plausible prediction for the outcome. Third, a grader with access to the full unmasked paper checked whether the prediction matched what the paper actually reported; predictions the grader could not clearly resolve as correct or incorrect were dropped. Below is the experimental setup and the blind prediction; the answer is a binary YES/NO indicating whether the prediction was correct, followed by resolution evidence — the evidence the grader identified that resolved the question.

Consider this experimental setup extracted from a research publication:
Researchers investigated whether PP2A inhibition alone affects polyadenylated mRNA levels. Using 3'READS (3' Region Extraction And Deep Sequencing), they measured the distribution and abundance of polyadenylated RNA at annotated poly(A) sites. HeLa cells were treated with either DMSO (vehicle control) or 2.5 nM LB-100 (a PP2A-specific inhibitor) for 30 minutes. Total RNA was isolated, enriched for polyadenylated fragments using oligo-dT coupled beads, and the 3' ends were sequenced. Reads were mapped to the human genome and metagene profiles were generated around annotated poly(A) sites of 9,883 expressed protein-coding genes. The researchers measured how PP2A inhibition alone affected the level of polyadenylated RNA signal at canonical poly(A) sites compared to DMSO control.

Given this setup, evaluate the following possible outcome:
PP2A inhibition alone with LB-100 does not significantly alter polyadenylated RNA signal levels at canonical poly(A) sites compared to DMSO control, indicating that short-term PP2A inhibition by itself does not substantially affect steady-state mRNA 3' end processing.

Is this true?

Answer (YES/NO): NO